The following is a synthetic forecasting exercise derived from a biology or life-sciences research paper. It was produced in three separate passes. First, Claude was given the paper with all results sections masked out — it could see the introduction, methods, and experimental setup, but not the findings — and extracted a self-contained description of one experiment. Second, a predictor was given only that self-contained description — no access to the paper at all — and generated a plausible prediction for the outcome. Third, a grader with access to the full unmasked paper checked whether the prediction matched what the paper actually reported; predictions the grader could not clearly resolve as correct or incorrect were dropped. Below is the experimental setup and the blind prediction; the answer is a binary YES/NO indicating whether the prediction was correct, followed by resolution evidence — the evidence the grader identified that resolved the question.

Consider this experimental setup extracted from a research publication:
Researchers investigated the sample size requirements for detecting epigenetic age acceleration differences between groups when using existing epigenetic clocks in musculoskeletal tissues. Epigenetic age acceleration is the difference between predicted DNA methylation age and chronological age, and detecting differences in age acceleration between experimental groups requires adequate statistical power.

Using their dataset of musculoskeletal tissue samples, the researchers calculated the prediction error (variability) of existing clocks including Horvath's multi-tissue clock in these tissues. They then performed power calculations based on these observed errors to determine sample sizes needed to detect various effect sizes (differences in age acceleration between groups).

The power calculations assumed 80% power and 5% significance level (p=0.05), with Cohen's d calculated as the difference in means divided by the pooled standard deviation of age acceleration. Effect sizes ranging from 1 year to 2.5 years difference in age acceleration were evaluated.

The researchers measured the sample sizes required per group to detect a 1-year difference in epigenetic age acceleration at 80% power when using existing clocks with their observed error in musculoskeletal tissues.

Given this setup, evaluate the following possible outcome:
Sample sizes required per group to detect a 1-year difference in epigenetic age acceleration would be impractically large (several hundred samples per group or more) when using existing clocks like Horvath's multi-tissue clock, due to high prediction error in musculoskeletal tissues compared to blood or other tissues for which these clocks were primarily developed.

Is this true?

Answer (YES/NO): YES